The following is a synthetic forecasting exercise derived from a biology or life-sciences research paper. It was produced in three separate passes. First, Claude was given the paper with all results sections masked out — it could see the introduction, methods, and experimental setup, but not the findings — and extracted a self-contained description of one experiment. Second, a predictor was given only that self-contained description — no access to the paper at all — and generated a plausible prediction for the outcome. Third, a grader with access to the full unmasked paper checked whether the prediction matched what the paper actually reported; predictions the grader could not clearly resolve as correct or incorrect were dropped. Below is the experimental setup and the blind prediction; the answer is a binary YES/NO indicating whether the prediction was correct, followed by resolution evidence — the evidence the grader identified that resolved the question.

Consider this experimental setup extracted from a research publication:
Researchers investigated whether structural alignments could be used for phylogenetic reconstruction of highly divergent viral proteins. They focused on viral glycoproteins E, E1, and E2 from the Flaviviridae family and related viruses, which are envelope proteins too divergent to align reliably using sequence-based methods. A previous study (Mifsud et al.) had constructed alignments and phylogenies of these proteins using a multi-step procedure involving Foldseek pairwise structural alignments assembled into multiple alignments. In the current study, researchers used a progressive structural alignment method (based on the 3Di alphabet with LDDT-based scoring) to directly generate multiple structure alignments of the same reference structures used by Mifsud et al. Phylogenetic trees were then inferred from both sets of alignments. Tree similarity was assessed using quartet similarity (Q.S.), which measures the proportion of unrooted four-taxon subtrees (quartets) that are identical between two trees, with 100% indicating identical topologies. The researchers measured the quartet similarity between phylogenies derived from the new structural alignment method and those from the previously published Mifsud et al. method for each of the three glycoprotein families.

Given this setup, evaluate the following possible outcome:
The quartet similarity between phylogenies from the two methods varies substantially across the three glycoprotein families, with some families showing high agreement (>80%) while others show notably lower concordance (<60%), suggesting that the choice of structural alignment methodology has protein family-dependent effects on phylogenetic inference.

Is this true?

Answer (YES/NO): NO